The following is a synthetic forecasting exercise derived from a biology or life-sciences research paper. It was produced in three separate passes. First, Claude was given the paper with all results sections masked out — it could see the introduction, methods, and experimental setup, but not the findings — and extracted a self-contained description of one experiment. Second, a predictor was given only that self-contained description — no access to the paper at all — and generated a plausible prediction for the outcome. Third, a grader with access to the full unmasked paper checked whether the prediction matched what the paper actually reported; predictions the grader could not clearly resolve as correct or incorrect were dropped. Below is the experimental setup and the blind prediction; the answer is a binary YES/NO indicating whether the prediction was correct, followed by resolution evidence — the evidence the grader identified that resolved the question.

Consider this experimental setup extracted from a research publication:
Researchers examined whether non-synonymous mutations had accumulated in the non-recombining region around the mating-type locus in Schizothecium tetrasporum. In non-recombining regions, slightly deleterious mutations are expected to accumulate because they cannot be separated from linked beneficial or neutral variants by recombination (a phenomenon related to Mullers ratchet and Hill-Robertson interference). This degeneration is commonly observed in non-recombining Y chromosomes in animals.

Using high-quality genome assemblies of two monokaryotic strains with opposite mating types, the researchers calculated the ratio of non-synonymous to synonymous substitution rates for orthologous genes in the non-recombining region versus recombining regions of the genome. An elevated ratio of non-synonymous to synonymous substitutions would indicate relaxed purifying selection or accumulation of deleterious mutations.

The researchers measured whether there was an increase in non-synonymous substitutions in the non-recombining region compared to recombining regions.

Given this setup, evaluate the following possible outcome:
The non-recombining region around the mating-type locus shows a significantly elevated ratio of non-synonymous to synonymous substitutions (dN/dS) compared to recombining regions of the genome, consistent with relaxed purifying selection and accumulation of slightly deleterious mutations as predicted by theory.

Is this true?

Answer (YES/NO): NO